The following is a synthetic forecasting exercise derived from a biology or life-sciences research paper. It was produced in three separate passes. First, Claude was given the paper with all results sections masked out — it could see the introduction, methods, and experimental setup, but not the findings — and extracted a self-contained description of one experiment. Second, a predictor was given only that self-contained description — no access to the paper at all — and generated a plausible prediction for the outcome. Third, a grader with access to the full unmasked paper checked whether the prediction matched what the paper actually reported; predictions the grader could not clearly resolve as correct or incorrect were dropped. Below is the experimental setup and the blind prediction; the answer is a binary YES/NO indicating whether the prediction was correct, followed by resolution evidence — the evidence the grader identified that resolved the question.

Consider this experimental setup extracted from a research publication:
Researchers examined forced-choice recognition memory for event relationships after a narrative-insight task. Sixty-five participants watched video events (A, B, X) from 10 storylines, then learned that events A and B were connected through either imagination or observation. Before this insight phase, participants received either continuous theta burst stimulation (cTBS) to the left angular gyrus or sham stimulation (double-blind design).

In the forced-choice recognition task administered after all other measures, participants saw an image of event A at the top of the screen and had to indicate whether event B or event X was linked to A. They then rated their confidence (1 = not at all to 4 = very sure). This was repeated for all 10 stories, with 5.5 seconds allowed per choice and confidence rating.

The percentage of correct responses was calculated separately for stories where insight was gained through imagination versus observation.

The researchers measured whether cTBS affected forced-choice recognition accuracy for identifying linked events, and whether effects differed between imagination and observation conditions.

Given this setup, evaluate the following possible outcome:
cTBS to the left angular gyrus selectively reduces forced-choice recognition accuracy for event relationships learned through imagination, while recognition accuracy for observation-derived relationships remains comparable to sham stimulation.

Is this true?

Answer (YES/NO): NO